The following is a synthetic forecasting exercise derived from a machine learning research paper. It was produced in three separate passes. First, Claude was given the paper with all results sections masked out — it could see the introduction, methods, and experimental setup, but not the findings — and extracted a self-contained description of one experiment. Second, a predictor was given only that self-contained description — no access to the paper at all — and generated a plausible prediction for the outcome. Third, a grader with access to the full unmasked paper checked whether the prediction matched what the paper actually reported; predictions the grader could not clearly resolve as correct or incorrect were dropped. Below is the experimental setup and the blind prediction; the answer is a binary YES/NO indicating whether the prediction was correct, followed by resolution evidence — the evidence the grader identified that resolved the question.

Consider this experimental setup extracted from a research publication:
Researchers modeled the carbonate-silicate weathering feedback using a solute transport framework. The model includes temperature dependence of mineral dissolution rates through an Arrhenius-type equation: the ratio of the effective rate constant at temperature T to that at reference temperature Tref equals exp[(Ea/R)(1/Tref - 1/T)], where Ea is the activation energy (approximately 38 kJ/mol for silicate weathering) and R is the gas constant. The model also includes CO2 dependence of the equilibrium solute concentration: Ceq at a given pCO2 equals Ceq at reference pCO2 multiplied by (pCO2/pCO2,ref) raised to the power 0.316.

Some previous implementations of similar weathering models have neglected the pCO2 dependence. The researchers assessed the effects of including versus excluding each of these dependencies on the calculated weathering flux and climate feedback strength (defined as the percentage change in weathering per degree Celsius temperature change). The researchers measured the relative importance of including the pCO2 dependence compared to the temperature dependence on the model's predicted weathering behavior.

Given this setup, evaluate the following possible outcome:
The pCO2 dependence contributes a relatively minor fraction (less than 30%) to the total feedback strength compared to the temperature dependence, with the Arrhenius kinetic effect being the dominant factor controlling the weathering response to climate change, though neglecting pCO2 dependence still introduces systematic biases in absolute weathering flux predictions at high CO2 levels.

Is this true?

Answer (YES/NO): NO